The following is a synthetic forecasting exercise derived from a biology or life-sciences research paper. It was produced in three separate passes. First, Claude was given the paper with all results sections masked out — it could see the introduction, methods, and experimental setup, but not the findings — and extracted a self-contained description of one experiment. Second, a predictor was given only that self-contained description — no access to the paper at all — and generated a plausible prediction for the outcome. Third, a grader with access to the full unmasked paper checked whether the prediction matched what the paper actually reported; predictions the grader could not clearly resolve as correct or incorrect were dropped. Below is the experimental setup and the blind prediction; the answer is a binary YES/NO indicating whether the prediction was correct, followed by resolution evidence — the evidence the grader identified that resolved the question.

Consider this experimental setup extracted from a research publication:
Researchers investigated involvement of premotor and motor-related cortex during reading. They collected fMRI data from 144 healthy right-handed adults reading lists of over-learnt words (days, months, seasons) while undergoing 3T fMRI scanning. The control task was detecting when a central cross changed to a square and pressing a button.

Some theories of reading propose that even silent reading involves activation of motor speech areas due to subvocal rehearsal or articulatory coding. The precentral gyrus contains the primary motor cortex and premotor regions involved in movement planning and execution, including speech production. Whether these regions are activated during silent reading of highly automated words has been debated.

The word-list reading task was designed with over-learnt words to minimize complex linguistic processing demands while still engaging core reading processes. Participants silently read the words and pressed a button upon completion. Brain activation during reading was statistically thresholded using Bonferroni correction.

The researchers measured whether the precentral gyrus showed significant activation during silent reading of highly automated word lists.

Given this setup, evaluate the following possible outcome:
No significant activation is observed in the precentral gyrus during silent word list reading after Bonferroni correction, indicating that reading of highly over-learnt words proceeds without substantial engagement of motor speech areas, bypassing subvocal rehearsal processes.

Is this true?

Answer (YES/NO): NO